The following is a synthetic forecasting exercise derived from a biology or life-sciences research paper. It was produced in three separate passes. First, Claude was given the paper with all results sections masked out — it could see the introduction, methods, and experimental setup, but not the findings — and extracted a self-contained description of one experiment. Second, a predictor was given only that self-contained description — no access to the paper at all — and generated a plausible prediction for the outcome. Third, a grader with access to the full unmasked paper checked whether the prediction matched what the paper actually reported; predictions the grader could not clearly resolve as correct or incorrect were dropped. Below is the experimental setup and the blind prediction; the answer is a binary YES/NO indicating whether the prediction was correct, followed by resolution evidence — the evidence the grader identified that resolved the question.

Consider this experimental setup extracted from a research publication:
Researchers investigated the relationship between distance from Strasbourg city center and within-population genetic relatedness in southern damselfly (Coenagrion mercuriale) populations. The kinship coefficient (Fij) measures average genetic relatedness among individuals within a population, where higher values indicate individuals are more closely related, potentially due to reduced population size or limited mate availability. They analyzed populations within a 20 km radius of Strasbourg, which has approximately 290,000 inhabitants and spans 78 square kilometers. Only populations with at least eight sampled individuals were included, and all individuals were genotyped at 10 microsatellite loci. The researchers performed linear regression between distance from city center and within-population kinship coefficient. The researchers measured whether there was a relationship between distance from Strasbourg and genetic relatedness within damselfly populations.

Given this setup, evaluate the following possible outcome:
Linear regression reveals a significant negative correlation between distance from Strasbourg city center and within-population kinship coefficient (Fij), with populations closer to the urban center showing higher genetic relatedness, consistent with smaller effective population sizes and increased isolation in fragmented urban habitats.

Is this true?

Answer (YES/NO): YES